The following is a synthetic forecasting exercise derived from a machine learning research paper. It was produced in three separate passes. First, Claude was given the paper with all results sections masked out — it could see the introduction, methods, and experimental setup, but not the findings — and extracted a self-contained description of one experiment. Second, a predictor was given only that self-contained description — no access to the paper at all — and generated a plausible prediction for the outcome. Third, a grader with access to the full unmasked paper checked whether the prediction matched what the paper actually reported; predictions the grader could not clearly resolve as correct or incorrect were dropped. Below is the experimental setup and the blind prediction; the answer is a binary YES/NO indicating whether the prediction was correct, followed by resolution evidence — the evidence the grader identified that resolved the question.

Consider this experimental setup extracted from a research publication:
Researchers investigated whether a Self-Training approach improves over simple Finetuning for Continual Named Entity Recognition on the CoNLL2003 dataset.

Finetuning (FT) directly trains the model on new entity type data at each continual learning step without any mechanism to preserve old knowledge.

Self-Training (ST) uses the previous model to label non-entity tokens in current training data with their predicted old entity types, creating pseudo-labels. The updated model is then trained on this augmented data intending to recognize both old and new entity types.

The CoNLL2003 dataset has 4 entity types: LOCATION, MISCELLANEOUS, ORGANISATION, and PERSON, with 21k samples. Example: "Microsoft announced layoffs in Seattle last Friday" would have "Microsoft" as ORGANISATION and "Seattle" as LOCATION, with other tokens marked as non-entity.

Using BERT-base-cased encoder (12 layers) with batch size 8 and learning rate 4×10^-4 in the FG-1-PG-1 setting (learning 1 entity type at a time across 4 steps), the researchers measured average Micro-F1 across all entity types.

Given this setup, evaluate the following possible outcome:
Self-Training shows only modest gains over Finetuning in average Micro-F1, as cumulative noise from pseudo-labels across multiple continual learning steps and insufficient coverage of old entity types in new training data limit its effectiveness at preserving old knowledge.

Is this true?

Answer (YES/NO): NO